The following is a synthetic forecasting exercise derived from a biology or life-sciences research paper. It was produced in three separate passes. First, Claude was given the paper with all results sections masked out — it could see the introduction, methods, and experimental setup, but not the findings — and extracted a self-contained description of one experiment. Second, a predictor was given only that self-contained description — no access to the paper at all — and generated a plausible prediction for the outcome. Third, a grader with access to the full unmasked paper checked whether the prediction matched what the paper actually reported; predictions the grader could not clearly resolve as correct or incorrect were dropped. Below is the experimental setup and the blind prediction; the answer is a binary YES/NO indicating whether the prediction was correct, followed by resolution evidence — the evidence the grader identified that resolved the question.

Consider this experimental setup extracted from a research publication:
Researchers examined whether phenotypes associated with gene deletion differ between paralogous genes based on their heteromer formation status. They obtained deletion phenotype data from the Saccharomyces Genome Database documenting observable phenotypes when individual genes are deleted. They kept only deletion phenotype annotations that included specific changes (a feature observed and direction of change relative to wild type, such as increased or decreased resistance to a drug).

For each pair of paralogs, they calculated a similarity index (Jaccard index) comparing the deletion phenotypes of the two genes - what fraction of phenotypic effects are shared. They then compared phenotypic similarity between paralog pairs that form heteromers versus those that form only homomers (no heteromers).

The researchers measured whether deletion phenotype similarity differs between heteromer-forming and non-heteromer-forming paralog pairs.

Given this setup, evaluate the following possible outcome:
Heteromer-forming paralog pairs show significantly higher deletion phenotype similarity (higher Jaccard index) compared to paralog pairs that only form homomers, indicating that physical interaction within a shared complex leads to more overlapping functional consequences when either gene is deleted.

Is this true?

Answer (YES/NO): YES